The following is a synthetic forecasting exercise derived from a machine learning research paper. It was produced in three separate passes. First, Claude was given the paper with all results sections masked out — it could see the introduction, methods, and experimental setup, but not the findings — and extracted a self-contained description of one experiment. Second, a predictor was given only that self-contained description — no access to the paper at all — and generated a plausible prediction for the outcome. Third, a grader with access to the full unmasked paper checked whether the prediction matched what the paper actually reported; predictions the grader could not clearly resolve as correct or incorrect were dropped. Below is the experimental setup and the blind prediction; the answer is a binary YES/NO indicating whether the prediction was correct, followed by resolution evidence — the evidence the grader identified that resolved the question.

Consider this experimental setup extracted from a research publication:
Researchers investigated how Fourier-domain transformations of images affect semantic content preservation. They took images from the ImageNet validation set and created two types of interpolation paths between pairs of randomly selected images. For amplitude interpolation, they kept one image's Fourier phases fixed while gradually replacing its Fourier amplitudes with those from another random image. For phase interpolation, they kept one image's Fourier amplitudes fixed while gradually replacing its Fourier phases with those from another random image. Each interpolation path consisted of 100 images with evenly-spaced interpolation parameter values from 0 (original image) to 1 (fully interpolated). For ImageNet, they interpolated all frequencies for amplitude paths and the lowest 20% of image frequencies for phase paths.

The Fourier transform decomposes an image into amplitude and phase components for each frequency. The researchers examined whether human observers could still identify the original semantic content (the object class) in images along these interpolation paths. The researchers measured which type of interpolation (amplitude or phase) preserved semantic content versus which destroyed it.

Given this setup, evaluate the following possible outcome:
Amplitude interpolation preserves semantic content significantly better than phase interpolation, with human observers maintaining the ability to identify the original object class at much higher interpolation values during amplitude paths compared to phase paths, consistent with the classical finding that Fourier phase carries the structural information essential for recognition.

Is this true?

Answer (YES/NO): YES